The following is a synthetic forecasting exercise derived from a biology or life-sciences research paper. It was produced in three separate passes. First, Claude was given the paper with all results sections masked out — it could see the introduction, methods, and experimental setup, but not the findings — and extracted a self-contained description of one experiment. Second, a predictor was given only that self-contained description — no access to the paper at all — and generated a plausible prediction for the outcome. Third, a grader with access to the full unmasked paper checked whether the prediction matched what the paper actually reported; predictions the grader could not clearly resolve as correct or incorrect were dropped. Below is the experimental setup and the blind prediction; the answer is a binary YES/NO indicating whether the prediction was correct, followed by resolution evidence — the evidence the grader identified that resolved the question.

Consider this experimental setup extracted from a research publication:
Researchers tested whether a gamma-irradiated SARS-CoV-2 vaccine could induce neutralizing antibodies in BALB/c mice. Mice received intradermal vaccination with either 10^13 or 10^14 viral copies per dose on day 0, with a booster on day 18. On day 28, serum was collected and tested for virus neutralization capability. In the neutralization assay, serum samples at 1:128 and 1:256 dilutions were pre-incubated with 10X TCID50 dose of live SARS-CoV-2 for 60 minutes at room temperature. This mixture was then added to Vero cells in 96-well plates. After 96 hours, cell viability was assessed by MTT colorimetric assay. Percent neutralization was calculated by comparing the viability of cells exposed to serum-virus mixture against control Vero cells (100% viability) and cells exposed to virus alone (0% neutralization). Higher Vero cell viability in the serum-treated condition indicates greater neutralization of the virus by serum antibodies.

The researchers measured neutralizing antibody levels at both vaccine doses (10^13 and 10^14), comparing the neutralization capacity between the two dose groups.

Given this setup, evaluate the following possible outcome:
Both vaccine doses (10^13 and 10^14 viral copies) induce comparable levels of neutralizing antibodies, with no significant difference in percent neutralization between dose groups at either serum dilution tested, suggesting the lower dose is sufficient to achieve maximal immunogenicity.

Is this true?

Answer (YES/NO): NO